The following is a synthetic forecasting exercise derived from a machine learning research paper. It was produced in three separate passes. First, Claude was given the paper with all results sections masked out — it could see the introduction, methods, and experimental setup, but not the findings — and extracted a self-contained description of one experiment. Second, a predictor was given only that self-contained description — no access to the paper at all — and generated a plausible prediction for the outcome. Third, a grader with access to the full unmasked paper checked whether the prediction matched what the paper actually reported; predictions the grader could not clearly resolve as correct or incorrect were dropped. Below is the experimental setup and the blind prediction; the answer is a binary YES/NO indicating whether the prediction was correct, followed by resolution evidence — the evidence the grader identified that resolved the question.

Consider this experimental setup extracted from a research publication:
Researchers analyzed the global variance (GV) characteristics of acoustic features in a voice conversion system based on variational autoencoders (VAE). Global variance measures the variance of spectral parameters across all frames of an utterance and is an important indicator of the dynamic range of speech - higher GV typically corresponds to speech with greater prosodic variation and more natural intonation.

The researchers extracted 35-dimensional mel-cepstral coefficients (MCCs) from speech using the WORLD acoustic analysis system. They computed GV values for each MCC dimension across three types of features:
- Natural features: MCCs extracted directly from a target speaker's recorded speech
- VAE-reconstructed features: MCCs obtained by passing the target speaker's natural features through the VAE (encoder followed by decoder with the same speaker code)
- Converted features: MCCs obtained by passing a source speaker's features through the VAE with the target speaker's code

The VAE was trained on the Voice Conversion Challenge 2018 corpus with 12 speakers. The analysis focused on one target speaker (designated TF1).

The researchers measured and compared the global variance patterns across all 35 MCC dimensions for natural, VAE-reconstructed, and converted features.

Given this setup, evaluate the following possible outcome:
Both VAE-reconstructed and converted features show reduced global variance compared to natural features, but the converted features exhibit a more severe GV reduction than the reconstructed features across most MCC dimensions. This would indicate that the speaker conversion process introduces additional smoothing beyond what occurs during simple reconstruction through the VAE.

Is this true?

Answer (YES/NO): NO